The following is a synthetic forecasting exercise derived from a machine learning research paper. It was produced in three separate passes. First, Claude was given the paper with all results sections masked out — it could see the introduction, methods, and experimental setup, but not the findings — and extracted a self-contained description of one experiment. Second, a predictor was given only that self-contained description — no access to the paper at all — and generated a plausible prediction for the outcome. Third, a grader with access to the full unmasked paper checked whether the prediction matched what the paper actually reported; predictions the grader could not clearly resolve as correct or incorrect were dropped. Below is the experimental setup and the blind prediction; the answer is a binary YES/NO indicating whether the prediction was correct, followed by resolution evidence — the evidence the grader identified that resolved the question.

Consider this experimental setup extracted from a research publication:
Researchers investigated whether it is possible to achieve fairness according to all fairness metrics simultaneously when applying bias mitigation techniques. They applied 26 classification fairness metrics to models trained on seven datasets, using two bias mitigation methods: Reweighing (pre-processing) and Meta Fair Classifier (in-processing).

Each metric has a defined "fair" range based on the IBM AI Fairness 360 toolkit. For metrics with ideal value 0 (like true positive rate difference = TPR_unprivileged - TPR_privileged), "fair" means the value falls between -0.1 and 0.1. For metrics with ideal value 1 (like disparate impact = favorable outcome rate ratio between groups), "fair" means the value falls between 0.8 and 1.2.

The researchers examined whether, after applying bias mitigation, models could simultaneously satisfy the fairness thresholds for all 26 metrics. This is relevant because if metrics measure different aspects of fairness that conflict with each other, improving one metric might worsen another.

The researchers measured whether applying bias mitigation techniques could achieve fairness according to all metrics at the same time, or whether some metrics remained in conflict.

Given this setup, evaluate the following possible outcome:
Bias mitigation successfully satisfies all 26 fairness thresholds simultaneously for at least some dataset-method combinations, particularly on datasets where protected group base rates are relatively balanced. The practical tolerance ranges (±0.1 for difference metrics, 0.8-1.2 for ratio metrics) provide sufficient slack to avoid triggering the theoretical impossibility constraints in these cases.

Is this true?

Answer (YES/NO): NO